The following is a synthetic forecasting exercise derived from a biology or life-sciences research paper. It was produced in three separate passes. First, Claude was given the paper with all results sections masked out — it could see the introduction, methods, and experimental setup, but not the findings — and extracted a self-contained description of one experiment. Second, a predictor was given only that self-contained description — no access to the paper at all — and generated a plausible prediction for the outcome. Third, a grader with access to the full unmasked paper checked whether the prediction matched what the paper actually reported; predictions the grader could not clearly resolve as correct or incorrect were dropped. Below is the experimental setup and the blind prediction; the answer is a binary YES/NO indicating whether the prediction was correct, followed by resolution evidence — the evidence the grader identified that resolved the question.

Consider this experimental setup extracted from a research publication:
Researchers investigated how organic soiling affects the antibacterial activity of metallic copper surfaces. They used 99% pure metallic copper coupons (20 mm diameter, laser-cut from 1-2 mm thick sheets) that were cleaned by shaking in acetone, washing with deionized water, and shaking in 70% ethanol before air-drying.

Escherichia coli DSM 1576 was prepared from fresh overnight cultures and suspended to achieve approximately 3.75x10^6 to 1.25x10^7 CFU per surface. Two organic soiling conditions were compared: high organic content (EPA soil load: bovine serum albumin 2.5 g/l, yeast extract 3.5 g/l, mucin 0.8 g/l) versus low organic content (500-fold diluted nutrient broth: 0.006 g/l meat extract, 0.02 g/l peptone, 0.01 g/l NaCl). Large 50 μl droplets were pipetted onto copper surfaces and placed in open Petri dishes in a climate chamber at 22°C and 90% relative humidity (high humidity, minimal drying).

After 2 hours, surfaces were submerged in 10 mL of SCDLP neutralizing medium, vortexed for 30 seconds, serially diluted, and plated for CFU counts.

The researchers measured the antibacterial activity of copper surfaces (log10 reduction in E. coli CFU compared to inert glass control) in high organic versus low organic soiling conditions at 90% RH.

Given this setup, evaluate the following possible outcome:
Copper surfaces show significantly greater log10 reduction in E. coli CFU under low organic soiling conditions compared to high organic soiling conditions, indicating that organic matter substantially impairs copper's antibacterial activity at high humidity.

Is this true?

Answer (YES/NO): YES